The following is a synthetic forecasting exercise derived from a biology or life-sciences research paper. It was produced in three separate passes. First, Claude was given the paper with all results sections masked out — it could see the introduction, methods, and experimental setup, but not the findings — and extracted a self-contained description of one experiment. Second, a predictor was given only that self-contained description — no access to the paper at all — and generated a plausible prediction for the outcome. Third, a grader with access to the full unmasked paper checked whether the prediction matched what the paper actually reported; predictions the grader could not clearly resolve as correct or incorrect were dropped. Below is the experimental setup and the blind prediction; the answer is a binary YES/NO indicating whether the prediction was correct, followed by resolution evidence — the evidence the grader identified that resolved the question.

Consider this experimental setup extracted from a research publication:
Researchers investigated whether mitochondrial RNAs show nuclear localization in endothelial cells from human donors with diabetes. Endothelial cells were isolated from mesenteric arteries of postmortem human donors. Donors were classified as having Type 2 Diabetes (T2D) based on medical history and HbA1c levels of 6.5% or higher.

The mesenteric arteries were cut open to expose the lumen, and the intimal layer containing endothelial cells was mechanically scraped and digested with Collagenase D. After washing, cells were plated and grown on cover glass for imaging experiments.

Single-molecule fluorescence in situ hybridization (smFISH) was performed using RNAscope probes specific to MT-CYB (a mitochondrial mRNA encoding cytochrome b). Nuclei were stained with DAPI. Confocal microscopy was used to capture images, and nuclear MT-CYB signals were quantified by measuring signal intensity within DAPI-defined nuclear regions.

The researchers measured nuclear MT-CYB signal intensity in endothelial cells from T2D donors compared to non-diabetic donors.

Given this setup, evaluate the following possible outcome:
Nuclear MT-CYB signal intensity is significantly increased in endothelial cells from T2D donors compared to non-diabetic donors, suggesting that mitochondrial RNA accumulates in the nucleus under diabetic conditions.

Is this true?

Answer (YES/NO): YES